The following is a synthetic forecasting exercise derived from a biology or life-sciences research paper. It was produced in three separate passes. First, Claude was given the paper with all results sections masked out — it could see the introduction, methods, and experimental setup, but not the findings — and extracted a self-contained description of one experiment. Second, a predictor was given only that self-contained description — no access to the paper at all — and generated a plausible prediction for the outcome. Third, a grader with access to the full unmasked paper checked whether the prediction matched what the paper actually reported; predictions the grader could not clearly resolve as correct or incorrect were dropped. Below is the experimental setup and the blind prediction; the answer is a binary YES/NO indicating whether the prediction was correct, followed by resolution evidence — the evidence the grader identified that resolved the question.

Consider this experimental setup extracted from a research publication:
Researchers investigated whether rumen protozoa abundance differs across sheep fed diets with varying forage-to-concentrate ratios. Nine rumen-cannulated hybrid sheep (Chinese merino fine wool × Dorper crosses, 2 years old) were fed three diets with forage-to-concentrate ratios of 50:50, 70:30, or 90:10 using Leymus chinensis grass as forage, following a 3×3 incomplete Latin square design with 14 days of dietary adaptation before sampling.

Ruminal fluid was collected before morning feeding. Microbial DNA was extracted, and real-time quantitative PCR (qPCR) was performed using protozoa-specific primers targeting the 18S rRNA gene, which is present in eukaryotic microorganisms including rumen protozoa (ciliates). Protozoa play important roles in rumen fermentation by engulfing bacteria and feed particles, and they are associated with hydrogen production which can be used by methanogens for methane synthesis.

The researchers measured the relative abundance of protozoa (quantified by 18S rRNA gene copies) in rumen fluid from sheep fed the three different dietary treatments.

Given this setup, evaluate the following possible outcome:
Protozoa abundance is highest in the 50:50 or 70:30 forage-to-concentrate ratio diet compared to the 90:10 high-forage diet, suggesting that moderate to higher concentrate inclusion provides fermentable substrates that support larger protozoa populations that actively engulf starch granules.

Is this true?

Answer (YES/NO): NO